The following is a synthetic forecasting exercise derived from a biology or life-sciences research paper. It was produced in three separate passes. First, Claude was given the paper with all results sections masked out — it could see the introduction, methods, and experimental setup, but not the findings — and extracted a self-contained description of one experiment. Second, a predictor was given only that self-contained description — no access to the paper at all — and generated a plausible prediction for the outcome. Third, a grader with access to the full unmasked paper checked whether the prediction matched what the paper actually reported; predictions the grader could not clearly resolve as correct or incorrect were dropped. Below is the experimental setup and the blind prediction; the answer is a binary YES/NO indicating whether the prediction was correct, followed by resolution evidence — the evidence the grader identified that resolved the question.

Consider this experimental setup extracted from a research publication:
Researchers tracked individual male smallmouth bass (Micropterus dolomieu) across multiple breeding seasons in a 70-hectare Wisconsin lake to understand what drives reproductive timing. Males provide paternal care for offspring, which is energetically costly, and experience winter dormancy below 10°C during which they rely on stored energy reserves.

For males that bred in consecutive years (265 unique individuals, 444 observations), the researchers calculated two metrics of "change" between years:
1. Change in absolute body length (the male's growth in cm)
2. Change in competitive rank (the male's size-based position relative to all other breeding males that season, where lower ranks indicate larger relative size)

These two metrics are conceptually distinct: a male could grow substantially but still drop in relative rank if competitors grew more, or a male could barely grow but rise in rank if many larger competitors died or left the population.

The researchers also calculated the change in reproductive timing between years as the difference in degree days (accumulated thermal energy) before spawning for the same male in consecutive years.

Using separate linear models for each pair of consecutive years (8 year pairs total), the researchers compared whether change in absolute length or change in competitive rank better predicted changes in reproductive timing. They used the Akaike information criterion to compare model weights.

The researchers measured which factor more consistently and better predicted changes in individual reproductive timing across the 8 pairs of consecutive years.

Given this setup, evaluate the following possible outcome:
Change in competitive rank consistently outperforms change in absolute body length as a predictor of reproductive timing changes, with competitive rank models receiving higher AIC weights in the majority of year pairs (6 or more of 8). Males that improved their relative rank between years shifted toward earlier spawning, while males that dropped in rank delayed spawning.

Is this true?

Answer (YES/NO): NO